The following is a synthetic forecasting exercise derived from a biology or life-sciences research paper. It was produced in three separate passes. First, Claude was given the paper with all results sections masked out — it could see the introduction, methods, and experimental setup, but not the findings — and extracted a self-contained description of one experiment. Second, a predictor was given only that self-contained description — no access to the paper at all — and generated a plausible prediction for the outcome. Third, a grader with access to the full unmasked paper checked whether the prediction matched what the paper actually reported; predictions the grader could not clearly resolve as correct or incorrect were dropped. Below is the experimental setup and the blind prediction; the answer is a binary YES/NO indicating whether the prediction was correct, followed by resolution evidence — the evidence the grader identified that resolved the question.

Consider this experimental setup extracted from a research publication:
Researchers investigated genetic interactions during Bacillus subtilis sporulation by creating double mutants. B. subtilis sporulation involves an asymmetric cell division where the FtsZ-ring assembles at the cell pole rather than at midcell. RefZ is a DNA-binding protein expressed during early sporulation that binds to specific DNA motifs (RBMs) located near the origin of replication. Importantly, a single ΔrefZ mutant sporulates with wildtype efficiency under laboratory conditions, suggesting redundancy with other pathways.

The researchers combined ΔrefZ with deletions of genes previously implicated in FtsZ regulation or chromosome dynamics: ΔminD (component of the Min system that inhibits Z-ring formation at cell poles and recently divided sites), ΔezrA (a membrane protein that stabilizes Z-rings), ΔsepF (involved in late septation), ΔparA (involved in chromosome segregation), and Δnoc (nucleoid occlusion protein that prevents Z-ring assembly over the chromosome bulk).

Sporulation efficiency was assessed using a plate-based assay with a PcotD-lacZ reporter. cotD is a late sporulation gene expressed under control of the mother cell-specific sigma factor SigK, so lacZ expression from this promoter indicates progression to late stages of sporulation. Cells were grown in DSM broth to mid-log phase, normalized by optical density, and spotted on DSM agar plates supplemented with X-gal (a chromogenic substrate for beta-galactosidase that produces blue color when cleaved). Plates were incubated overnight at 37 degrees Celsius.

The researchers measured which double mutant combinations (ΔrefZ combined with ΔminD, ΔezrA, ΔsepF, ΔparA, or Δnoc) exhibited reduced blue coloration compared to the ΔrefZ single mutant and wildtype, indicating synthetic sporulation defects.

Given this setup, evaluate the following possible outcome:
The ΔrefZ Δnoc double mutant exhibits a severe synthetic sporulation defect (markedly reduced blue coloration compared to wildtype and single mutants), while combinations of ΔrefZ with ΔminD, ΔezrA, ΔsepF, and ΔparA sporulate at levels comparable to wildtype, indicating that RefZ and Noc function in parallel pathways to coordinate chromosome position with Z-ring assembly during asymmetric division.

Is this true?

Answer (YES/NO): YES